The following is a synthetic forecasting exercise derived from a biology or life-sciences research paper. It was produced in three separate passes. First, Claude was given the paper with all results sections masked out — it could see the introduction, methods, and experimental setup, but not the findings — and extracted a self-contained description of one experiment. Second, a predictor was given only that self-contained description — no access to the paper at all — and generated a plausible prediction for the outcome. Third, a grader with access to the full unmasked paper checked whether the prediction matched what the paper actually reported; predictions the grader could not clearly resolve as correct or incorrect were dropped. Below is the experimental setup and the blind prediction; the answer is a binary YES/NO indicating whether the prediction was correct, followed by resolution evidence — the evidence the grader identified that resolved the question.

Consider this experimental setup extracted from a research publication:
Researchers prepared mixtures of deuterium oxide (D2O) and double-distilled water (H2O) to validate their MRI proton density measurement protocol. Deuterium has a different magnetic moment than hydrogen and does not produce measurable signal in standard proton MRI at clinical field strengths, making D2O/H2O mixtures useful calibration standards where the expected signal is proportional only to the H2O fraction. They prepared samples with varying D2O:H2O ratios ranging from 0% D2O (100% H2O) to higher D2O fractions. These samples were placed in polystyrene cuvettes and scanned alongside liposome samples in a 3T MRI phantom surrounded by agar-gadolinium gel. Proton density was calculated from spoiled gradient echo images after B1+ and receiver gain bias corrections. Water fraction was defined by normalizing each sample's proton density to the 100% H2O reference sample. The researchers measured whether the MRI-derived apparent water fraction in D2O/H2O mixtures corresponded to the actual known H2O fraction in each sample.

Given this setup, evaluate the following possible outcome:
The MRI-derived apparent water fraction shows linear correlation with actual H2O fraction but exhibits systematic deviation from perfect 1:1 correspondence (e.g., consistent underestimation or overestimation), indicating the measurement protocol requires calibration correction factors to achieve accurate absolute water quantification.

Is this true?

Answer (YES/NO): NO